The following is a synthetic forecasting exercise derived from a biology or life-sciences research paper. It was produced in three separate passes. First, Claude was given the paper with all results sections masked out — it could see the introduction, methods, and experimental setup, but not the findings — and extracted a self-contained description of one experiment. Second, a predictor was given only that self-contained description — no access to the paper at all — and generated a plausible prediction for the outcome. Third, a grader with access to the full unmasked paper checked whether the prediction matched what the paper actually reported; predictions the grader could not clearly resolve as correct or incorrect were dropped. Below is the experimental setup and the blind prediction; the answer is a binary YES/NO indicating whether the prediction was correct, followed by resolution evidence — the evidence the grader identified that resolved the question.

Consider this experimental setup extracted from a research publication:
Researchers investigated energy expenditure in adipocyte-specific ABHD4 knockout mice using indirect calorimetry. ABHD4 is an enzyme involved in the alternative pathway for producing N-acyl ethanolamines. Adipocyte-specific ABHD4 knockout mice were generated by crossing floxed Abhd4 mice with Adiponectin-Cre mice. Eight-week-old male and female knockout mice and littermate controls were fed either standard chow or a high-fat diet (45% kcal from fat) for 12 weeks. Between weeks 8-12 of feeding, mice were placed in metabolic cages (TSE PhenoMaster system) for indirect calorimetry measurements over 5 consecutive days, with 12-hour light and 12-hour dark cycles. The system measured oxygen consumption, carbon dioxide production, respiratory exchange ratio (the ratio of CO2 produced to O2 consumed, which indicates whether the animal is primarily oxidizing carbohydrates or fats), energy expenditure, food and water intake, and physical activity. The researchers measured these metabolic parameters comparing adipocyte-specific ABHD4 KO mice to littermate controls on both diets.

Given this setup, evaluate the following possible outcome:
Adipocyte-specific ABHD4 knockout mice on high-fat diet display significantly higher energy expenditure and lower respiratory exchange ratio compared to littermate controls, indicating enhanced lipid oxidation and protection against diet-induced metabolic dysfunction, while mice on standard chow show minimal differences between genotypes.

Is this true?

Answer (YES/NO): NO